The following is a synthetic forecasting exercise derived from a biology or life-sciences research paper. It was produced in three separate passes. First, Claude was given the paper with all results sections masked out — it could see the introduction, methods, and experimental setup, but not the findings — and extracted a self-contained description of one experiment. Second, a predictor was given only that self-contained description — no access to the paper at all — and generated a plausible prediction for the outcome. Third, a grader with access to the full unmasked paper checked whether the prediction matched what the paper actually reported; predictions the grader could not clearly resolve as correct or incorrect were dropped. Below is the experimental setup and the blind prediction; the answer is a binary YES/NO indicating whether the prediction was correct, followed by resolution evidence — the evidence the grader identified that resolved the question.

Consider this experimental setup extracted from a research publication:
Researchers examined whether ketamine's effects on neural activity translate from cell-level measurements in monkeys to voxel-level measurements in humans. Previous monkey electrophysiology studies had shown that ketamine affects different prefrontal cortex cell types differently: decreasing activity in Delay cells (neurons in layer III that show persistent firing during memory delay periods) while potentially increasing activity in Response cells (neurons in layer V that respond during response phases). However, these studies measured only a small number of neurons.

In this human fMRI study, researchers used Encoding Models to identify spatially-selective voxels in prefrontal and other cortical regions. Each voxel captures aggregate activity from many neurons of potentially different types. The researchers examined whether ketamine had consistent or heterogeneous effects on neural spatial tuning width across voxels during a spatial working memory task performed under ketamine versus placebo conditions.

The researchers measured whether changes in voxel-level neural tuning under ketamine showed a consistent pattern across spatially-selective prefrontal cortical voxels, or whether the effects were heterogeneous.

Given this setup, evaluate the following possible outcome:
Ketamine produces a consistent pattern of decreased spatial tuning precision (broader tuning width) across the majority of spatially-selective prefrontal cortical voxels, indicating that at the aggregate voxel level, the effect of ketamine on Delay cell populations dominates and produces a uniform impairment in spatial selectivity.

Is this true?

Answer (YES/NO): YES